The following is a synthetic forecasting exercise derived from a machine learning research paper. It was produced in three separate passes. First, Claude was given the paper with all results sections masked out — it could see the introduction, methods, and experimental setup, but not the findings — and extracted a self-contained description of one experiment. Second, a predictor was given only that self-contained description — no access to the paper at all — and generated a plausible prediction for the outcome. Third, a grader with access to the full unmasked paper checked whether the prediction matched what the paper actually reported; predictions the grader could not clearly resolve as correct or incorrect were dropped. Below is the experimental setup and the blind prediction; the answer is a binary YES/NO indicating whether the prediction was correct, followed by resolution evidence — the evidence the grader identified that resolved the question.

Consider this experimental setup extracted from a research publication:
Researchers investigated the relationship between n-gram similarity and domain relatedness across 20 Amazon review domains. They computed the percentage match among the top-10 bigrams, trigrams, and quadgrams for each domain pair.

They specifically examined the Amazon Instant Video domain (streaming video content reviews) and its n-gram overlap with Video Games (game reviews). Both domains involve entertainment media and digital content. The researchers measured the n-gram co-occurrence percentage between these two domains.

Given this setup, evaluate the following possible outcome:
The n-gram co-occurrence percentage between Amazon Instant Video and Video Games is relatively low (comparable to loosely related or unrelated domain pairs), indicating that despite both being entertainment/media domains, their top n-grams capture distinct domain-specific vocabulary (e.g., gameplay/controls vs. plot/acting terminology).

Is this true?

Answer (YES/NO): NO